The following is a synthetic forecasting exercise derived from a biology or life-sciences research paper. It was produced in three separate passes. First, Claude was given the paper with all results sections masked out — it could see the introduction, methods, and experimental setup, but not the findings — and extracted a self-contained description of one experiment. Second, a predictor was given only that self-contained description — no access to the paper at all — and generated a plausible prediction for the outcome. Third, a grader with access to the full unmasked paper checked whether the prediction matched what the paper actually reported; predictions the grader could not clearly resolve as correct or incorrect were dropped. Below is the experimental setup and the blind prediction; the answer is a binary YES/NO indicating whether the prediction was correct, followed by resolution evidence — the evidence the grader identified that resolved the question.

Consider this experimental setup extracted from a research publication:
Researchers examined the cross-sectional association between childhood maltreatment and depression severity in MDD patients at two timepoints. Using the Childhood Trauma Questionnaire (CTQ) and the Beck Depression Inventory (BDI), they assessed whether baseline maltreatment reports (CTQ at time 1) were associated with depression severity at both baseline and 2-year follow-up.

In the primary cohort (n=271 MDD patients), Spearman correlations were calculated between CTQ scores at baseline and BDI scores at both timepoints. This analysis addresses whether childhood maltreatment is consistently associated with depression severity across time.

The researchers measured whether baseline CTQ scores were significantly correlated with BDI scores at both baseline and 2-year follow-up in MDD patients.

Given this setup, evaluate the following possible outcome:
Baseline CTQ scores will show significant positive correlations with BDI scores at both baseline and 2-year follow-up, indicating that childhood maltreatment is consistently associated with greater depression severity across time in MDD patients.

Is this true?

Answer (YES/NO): YES